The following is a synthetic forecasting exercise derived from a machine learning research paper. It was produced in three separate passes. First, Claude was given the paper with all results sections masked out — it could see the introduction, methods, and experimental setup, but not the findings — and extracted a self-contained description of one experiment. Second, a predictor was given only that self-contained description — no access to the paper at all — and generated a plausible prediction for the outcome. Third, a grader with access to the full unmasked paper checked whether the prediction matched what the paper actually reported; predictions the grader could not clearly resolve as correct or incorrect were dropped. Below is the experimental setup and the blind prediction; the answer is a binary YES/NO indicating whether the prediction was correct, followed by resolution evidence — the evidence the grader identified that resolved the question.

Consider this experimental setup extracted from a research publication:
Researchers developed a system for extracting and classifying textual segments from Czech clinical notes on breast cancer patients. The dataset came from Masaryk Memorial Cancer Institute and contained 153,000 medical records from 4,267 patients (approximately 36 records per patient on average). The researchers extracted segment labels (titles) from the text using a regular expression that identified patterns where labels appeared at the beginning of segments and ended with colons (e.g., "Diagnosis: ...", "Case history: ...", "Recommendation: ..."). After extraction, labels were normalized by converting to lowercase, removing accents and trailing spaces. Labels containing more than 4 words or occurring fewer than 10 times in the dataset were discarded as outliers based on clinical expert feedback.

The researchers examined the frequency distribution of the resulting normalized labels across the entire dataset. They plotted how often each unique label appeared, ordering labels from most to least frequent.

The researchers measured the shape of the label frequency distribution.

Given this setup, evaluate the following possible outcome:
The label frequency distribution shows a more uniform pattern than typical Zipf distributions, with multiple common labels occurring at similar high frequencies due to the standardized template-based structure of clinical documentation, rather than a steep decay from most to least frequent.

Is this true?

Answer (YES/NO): NO